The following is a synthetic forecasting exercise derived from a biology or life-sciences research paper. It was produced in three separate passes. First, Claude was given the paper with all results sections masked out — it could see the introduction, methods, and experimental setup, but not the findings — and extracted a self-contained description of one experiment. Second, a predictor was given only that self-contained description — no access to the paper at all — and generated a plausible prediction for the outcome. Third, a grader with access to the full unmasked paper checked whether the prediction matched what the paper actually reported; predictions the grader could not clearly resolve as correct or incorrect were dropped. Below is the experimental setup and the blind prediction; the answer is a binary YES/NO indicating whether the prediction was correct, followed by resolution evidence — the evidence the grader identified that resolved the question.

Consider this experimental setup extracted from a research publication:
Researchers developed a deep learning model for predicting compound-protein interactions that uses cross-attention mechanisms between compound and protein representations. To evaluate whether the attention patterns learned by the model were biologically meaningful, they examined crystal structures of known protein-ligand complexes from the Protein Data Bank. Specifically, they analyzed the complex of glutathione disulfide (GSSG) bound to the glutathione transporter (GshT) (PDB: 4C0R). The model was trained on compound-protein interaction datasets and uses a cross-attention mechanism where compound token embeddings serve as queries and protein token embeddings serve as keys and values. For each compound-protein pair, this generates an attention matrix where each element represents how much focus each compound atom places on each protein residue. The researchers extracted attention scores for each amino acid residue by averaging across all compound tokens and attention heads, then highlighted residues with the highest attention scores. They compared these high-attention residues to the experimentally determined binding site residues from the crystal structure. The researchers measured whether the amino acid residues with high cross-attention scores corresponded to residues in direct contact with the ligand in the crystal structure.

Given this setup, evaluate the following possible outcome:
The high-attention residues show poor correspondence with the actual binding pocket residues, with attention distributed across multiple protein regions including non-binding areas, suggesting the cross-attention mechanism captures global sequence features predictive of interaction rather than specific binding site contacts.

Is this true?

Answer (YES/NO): NO